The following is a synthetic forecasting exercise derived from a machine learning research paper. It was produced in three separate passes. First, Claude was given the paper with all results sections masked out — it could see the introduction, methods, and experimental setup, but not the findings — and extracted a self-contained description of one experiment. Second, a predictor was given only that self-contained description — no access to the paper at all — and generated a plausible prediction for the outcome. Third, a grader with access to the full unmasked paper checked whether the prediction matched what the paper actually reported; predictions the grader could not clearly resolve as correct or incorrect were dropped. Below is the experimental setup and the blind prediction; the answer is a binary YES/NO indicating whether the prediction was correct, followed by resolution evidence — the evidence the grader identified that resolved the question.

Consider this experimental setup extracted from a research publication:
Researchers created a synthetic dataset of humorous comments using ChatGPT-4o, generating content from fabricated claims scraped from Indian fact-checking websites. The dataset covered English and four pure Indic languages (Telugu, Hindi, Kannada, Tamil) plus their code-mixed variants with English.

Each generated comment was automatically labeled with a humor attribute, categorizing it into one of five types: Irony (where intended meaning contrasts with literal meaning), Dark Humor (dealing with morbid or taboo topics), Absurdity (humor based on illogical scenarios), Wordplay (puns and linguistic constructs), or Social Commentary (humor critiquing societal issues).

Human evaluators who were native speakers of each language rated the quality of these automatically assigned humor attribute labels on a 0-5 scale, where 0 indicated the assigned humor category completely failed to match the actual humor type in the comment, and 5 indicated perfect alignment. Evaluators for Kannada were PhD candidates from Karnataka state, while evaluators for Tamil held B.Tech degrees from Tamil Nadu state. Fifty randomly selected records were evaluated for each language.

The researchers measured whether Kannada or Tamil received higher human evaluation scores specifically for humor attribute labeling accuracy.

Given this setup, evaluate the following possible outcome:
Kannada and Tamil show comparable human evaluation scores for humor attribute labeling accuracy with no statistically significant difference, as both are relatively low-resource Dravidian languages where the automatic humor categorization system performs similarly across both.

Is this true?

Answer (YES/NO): NO